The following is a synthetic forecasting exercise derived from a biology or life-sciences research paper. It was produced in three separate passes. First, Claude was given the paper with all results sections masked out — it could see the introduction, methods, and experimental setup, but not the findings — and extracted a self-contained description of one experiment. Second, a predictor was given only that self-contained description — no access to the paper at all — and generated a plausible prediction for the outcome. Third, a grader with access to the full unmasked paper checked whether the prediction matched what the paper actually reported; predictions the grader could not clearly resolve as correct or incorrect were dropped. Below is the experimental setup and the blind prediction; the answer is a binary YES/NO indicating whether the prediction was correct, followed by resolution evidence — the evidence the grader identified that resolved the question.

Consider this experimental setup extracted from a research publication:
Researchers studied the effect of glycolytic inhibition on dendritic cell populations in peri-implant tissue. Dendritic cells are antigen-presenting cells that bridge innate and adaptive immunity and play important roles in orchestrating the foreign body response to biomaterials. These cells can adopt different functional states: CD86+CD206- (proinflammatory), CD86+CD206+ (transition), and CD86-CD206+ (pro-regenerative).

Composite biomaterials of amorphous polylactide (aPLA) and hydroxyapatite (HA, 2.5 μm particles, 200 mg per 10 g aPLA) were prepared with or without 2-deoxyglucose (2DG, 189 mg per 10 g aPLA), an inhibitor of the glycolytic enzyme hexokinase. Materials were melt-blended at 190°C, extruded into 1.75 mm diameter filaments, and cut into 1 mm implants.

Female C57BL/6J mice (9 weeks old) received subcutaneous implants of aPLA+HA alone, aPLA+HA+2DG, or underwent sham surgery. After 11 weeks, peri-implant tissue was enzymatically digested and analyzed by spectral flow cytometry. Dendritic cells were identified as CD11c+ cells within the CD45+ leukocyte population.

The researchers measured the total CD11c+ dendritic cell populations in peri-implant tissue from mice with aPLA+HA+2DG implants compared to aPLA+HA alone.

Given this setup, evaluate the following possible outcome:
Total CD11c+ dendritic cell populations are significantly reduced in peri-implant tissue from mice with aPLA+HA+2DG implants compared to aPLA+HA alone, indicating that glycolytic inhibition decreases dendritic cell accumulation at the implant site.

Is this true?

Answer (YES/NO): YES